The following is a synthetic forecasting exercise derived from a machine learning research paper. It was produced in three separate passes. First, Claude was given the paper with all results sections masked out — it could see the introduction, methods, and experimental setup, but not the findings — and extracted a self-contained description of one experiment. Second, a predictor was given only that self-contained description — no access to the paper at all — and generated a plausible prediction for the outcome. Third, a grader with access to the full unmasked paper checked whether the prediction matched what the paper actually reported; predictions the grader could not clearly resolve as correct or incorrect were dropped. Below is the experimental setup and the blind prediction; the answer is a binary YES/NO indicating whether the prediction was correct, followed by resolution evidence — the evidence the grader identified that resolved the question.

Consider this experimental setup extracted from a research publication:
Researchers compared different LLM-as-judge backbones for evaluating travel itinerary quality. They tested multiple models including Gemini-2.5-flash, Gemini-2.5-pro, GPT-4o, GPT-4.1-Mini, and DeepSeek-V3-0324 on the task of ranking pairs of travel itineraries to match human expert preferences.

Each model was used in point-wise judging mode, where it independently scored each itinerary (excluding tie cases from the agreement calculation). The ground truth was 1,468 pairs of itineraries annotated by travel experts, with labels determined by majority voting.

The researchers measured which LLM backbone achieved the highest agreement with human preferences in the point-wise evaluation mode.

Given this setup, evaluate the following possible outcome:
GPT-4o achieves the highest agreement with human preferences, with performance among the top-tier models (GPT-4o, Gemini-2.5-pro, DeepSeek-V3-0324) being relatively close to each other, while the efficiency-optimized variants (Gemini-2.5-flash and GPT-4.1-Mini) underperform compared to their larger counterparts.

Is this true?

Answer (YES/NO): NO